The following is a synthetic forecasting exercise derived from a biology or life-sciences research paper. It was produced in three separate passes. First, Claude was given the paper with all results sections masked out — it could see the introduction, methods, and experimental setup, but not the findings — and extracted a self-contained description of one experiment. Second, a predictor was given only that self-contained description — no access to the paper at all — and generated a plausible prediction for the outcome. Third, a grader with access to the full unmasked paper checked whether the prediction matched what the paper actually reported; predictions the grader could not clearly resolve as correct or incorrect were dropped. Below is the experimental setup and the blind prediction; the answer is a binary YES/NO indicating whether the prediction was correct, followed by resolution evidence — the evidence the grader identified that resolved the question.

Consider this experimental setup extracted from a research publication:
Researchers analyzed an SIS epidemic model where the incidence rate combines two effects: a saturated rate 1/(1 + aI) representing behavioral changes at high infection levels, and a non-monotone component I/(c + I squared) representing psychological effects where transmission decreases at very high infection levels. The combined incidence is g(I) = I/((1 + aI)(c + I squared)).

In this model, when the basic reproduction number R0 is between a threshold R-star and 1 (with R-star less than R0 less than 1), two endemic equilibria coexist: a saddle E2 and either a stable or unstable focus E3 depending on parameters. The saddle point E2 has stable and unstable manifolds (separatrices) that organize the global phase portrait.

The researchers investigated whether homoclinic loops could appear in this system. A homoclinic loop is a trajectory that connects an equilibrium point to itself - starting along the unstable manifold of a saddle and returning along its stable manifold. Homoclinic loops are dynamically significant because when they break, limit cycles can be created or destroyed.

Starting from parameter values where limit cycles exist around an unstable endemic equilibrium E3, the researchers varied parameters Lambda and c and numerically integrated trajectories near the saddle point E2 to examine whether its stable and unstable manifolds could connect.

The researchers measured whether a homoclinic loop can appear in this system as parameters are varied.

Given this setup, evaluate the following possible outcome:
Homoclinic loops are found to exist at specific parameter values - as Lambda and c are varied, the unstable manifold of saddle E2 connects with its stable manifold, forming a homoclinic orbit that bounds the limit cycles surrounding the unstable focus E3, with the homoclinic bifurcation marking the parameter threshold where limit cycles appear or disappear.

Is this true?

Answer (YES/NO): NO